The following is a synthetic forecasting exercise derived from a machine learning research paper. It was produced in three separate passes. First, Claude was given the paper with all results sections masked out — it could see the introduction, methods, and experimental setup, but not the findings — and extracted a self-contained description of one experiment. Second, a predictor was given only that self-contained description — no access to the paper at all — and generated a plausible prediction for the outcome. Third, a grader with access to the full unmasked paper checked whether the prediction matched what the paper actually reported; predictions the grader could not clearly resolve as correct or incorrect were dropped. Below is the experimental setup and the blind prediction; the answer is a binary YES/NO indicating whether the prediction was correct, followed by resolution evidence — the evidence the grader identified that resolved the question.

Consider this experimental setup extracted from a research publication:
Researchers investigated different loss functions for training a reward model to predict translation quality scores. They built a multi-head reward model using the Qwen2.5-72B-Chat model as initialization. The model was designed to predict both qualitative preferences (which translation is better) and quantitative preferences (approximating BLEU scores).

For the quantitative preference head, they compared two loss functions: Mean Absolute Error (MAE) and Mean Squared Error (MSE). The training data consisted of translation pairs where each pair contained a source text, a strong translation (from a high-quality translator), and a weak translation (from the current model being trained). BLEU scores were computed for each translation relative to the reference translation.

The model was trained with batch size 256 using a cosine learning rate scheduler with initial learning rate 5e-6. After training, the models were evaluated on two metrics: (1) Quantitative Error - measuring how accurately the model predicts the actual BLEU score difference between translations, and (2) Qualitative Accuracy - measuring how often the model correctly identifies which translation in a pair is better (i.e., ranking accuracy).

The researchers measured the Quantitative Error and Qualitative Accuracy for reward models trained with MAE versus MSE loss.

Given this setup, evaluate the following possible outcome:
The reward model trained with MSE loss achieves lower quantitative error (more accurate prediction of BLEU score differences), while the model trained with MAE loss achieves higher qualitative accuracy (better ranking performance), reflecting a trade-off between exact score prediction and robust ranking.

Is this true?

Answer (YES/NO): NO